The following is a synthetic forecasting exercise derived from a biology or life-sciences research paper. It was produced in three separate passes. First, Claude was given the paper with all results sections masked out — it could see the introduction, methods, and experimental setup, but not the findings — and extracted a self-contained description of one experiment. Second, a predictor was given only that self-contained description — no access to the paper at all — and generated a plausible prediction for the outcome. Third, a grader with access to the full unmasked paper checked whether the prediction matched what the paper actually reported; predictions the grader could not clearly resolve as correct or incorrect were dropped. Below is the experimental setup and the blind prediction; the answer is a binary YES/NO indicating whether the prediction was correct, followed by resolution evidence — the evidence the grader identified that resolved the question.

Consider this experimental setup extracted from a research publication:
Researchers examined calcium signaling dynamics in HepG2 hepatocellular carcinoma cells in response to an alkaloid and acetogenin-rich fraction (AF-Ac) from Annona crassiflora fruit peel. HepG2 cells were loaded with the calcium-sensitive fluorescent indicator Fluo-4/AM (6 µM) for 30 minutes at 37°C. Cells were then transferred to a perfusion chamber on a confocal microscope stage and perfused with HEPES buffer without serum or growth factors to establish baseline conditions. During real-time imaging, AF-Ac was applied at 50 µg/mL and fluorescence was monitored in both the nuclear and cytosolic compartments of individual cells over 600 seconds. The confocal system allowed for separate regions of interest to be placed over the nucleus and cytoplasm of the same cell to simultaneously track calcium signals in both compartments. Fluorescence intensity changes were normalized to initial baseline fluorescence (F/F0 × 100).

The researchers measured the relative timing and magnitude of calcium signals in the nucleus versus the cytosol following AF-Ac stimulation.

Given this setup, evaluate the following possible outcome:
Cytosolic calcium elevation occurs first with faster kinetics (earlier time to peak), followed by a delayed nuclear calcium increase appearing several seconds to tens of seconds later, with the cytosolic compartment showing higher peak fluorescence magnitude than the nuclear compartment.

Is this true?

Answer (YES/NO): NO